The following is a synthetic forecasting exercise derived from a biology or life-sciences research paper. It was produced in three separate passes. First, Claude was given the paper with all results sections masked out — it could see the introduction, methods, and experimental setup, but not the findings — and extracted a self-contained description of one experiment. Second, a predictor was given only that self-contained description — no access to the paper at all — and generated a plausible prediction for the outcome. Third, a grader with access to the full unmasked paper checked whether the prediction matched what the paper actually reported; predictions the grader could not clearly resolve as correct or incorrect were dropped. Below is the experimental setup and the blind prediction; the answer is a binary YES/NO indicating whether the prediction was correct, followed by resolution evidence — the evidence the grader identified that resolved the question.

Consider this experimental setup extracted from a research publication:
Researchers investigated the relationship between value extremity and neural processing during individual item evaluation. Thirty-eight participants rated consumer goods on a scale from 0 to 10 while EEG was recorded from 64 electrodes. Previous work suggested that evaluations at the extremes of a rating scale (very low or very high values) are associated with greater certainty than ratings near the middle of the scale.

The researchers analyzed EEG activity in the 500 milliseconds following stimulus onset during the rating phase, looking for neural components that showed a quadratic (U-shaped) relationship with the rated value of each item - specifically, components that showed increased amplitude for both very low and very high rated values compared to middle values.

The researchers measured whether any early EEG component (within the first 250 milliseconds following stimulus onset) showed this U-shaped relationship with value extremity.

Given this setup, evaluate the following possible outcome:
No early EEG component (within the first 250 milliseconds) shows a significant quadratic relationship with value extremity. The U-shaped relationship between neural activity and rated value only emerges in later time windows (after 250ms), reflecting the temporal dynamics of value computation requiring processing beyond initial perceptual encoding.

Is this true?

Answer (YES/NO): NO